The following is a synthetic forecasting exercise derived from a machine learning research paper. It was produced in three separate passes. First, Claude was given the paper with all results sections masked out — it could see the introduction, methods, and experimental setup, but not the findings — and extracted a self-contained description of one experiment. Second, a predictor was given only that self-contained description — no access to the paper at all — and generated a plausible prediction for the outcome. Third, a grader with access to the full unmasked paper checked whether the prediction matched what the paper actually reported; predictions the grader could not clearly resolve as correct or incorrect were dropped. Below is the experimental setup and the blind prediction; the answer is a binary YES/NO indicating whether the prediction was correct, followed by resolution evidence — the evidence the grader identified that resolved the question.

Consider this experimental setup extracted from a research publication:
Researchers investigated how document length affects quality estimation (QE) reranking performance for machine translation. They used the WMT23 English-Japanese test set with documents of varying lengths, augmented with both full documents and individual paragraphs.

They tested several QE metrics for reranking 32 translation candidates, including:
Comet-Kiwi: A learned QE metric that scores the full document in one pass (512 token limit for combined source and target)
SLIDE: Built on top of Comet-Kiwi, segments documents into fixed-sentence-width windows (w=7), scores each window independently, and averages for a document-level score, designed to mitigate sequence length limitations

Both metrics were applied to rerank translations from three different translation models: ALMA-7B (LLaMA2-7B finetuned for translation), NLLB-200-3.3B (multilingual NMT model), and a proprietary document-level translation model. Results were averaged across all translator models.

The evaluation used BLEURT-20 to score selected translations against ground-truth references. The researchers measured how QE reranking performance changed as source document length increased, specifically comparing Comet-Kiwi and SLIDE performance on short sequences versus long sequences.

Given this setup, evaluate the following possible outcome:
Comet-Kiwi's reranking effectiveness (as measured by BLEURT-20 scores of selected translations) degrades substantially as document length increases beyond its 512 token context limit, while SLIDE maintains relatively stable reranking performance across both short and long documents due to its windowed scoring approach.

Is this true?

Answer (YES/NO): NO